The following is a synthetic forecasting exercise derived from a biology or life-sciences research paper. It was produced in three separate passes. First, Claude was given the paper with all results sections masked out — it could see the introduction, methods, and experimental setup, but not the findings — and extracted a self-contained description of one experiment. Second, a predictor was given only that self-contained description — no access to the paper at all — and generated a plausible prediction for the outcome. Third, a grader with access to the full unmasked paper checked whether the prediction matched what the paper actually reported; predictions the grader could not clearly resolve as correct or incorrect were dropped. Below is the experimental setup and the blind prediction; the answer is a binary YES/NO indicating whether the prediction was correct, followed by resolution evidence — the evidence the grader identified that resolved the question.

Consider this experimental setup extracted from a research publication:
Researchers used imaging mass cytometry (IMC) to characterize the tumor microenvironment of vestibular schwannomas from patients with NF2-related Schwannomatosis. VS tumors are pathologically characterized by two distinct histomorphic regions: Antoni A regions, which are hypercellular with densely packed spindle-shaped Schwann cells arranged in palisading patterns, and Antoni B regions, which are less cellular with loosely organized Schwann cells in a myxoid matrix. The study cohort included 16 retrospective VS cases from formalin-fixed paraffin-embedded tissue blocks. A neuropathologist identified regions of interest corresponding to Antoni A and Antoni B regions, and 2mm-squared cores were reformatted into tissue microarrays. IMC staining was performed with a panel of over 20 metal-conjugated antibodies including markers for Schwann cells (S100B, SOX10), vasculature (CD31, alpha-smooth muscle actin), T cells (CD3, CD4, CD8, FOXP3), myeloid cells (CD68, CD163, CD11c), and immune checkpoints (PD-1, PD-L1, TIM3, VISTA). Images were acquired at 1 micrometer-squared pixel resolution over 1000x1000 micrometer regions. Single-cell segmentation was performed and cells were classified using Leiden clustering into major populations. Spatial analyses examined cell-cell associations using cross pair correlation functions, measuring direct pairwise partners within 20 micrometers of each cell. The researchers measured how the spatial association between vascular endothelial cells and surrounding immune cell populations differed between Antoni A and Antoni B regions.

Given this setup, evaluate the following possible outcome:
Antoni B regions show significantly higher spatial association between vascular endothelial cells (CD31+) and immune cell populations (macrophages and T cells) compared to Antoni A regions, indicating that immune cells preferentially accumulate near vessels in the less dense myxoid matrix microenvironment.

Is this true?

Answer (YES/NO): NO